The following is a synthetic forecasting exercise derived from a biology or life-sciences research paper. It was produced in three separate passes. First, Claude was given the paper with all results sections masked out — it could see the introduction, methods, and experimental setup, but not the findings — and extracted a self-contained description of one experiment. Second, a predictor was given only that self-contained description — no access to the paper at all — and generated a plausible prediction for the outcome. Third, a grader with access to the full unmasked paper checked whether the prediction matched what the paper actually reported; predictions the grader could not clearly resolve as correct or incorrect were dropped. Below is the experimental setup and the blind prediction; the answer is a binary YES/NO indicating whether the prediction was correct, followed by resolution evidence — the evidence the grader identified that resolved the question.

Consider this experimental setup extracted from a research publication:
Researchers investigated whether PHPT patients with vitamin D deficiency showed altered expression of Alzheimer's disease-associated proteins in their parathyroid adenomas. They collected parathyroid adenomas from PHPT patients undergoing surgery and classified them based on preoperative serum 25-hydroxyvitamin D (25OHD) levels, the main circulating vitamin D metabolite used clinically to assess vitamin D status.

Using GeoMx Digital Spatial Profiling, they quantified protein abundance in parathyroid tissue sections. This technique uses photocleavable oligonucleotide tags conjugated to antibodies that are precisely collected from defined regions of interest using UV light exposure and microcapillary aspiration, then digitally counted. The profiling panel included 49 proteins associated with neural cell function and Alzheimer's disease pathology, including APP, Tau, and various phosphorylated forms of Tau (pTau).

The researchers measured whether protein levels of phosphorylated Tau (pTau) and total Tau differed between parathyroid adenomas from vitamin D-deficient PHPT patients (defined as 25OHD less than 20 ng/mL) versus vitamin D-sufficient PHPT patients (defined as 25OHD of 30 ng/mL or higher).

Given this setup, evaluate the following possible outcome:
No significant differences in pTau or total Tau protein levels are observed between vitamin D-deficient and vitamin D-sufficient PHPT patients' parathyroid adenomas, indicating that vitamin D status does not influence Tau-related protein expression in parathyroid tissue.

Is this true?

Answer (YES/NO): NO